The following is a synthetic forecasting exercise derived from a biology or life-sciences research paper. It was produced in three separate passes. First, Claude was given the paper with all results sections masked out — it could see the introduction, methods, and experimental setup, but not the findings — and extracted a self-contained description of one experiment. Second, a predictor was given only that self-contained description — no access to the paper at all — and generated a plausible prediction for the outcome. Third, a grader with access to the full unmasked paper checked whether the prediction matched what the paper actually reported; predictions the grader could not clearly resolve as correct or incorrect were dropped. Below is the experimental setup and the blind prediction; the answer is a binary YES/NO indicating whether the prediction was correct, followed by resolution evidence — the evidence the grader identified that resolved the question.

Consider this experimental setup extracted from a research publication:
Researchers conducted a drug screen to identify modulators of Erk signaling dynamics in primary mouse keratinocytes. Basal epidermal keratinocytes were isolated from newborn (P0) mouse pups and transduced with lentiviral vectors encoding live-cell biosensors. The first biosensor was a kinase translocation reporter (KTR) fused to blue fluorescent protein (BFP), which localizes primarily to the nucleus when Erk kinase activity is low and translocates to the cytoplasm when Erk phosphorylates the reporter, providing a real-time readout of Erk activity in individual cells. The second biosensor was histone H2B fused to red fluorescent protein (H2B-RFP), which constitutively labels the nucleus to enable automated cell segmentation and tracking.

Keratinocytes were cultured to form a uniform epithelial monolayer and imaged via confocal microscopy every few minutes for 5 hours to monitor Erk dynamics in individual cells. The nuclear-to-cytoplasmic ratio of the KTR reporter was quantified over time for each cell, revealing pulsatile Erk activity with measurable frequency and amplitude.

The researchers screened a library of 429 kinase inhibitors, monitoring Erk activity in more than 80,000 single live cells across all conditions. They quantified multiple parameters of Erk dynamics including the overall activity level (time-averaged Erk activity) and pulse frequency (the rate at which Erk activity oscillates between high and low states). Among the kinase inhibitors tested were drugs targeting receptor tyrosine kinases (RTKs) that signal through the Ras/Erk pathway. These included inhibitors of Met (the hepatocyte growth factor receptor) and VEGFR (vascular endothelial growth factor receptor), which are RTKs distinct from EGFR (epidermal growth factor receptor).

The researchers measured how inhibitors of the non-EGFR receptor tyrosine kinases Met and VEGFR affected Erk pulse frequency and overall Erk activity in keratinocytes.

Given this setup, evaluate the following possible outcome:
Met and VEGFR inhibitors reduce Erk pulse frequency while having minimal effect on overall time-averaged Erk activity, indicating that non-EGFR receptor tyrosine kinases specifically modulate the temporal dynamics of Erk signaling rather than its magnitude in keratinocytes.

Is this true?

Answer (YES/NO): NO